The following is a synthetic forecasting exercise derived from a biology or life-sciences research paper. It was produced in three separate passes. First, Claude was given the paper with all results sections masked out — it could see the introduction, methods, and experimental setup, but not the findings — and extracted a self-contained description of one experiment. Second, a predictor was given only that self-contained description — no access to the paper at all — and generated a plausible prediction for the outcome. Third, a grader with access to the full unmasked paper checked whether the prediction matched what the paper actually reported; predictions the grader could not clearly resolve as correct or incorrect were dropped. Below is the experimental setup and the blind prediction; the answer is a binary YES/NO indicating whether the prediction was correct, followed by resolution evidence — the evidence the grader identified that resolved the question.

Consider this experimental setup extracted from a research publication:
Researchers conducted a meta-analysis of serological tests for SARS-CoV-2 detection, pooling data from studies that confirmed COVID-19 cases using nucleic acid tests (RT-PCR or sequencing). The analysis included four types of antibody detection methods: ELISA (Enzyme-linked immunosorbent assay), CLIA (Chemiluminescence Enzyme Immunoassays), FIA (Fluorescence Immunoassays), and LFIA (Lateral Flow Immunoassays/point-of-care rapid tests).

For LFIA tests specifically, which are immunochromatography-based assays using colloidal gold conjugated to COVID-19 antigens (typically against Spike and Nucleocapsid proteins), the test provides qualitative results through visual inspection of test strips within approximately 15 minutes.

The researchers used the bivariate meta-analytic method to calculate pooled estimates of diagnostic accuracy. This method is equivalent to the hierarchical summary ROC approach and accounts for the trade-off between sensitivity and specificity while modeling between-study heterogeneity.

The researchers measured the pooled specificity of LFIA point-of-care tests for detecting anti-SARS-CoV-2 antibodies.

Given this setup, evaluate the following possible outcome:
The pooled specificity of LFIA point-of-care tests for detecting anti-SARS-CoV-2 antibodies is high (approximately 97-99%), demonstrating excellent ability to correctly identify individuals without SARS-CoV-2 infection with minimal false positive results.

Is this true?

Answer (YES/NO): YES